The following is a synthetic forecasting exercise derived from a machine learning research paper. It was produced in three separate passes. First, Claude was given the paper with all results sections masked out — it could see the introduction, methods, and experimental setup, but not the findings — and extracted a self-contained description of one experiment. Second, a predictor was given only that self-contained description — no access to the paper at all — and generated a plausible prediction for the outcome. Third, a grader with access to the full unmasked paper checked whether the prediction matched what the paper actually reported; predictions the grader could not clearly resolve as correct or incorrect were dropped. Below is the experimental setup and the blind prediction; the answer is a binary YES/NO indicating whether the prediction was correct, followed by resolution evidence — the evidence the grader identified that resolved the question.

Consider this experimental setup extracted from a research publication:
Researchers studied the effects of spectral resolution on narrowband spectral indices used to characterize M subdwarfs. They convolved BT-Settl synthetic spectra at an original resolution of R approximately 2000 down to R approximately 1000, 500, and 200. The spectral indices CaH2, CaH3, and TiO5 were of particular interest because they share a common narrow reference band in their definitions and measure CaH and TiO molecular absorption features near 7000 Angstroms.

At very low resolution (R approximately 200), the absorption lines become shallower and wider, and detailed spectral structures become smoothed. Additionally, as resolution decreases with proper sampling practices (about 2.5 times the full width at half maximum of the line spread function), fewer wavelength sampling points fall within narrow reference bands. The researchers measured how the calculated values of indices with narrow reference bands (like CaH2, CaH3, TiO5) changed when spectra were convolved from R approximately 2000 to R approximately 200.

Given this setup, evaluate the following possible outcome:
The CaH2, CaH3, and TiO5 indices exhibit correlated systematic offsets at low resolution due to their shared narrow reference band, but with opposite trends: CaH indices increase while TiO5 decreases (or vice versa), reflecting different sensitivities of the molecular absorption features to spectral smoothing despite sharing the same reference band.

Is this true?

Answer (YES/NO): NO